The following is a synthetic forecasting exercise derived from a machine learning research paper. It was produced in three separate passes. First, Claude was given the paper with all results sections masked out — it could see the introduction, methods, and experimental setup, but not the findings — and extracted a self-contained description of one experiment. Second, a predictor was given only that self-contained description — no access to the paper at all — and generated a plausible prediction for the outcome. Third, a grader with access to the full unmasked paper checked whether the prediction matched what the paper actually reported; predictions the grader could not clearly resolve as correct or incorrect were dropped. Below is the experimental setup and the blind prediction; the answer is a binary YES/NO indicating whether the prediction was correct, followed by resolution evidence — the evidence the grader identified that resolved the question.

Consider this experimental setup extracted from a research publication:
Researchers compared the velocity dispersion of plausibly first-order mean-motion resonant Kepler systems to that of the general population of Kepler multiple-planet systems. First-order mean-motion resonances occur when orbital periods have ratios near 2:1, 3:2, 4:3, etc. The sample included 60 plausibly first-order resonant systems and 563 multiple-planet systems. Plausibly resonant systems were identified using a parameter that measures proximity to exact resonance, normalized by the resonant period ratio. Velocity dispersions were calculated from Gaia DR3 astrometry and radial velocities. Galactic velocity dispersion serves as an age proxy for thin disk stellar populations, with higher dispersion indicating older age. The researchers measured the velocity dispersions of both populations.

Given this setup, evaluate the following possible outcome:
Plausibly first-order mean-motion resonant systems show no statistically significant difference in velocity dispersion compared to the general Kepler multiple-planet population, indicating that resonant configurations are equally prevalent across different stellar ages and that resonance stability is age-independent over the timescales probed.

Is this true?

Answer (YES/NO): NO